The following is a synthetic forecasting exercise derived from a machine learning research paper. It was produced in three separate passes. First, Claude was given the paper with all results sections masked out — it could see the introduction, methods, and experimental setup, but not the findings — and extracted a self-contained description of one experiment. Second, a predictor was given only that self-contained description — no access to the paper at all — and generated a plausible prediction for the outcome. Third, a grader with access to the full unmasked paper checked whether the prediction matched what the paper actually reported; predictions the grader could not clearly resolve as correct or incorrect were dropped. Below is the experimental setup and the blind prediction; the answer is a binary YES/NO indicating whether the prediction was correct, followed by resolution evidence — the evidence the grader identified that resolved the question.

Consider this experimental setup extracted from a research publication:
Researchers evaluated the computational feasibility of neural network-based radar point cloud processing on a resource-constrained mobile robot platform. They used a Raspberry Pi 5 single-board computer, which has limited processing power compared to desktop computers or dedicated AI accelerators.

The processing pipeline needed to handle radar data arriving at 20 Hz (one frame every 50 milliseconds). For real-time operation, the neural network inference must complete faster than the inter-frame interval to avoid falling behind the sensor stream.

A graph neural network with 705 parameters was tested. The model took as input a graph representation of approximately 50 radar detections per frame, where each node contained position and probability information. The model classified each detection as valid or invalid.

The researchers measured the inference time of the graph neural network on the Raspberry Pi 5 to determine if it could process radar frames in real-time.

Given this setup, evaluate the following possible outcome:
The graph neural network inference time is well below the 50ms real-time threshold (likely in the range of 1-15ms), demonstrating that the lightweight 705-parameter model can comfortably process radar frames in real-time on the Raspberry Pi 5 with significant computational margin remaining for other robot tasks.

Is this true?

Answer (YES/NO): YES